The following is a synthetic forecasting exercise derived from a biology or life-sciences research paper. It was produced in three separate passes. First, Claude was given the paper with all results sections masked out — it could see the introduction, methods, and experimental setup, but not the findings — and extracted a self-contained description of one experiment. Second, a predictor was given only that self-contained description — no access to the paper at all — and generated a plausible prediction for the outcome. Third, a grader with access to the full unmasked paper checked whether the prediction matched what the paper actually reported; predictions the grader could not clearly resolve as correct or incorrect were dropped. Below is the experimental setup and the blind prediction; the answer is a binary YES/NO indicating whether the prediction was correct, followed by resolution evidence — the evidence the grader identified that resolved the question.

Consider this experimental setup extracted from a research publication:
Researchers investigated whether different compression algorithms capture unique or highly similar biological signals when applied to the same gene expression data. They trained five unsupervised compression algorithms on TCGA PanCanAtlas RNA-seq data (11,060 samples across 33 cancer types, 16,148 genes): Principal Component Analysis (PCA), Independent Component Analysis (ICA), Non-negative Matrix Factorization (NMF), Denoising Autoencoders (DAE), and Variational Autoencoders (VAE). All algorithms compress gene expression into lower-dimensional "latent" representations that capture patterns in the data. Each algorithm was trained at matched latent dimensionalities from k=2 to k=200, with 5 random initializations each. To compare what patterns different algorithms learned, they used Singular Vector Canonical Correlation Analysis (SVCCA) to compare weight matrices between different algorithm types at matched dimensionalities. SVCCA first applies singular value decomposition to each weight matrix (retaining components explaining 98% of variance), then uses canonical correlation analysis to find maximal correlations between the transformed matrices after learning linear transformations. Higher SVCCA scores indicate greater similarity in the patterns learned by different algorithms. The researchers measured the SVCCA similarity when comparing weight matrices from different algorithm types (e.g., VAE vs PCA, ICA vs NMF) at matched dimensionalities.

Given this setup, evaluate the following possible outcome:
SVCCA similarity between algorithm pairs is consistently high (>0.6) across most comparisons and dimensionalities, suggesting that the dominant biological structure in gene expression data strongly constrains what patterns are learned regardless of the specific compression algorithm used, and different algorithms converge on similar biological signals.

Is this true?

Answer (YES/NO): NO